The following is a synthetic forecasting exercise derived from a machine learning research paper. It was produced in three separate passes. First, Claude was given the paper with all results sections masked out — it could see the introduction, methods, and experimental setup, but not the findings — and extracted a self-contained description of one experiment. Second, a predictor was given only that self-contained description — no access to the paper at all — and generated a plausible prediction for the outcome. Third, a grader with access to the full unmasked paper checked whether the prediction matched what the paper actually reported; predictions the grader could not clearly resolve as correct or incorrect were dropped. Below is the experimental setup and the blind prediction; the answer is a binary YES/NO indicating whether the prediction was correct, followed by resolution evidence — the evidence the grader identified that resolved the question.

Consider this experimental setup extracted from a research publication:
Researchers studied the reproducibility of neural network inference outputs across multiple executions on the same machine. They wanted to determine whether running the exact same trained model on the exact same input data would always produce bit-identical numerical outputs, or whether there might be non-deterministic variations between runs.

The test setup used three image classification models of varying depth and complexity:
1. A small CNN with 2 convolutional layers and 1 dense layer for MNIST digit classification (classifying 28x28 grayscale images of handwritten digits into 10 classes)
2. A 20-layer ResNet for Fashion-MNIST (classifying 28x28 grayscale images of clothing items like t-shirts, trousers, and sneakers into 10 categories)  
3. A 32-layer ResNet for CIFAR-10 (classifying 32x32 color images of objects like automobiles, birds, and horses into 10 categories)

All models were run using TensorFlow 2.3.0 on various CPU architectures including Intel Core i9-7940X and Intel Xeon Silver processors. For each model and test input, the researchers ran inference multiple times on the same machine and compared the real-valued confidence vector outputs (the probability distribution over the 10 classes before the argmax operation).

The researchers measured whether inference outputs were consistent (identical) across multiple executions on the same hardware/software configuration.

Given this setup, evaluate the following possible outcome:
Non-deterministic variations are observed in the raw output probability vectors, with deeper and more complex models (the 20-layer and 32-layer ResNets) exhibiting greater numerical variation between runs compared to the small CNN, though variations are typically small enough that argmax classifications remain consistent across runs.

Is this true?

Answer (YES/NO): NO